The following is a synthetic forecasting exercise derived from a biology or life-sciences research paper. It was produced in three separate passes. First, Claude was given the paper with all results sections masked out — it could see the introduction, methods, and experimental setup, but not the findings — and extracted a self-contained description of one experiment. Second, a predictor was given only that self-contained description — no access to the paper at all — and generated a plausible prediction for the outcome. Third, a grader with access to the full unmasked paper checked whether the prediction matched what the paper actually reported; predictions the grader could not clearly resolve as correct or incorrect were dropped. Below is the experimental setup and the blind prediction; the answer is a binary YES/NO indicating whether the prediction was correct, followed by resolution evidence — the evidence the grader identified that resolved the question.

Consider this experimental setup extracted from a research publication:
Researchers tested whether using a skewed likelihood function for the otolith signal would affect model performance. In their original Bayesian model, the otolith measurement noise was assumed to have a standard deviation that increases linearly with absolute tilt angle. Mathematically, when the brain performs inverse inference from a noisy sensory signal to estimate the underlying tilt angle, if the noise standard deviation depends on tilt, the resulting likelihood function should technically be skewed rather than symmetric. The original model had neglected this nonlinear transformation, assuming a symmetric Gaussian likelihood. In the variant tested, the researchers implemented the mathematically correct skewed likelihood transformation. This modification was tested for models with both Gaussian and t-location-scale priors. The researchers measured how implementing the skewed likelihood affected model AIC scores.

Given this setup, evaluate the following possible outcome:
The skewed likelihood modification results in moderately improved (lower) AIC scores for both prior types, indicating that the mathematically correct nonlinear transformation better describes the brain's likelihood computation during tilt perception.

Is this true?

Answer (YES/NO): NO